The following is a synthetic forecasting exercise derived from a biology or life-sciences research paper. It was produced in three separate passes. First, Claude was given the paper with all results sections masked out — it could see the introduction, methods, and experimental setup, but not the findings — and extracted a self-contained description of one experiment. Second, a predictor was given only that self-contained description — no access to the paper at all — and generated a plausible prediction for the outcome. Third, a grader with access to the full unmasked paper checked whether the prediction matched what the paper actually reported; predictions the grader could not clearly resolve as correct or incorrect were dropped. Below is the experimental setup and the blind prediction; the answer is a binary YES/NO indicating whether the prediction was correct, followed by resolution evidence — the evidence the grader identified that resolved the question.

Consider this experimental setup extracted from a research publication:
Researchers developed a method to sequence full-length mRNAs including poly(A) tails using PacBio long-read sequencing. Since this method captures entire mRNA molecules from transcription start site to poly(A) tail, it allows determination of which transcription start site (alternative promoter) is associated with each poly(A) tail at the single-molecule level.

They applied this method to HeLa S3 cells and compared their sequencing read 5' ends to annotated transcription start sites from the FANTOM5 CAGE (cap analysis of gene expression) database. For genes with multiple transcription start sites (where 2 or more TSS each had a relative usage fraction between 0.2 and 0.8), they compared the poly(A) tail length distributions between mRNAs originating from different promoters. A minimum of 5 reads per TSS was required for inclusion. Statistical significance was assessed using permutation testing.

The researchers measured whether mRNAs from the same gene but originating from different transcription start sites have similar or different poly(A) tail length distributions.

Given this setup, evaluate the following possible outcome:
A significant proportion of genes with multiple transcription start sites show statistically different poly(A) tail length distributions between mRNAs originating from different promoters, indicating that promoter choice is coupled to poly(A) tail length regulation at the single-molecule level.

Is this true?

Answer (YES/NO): YES